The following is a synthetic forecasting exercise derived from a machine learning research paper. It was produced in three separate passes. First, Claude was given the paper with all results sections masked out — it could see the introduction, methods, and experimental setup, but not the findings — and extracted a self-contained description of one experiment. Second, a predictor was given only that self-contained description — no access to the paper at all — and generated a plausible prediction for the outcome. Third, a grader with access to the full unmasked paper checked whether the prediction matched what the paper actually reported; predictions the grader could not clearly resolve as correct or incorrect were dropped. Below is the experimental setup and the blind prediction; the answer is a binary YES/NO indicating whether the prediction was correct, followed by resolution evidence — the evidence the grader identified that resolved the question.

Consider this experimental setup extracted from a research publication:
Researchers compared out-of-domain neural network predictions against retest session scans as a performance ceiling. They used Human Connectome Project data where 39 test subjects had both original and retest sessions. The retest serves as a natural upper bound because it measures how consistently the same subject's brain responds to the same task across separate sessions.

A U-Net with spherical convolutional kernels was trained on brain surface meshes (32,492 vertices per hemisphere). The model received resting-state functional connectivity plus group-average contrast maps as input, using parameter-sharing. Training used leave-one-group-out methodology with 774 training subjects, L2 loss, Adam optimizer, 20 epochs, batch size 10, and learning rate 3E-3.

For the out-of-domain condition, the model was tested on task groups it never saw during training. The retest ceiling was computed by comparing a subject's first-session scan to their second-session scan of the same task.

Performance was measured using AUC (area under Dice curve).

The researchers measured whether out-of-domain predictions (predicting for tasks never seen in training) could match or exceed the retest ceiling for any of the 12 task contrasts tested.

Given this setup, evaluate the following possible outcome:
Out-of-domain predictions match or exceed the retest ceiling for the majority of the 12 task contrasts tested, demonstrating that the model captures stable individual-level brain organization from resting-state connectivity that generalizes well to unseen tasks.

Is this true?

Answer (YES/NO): YES